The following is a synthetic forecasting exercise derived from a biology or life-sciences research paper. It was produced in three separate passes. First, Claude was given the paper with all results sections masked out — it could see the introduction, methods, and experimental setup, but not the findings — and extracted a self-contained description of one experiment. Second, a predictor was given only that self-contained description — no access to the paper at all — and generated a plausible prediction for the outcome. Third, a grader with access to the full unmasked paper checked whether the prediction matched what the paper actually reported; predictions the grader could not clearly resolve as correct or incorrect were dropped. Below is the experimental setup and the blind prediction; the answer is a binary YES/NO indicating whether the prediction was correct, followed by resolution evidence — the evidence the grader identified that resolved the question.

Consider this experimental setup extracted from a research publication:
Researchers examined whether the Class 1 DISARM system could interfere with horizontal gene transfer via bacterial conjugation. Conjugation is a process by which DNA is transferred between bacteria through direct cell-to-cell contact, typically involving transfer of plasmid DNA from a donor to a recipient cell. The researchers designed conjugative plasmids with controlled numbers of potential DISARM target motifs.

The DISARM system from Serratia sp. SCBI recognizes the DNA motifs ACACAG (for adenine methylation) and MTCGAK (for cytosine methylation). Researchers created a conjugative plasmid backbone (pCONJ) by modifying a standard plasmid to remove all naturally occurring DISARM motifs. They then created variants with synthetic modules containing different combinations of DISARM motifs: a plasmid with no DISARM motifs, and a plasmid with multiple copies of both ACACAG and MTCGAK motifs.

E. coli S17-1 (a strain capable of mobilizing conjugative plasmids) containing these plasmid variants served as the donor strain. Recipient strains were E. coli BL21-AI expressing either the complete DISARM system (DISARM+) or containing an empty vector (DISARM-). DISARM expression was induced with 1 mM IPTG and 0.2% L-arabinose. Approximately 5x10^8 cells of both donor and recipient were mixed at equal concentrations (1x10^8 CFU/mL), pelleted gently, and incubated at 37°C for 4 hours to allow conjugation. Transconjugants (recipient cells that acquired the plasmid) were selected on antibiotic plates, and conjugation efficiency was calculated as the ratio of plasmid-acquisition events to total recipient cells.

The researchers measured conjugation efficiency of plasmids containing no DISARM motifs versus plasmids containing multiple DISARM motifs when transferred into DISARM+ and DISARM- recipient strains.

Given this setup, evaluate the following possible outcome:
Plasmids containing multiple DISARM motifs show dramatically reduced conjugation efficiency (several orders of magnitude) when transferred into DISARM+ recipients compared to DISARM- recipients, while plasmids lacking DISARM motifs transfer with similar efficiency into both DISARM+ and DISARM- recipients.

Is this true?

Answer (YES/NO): NO